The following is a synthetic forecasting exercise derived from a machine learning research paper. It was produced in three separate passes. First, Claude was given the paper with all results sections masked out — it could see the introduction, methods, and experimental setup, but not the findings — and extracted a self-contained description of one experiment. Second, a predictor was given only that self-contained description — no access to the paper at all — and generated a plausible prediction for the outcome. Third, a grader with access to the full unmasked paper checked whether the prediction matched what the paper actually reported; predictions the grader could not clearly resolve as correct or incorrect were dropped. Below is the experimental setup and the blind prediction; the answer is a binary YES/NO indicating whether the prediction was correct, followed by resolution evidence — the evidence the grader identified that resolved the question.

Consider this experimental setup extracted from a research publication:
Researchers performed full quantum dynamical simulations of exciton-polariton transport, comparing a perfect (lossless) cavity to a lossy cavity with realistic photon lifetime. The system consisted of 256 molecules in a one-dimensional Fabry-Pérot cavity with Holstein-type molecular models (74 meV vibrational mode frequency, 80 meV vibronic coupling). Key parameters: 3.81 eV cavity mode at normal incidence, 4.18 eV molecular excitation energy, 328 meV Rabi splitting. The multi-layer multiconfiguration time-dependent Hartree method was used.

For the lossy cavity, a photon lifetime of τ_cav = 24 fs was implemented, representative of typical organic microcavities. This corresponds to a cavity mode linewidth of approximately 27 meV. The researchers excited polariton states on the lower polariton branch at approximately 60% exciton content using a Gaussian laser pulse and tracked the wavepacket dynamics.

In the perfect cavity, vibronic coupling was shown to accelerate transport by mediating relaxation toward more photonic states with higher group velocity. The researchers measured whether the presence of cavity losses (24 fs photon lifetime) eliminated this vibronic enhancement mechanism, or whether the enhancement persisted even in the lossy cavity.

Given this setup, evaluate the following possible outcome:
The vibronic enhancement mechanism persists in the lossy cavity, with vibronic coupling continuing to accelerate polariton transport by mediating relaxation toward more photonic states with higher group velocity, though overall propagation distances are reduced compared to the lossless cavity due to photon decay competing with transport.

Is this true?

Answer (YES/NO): YES